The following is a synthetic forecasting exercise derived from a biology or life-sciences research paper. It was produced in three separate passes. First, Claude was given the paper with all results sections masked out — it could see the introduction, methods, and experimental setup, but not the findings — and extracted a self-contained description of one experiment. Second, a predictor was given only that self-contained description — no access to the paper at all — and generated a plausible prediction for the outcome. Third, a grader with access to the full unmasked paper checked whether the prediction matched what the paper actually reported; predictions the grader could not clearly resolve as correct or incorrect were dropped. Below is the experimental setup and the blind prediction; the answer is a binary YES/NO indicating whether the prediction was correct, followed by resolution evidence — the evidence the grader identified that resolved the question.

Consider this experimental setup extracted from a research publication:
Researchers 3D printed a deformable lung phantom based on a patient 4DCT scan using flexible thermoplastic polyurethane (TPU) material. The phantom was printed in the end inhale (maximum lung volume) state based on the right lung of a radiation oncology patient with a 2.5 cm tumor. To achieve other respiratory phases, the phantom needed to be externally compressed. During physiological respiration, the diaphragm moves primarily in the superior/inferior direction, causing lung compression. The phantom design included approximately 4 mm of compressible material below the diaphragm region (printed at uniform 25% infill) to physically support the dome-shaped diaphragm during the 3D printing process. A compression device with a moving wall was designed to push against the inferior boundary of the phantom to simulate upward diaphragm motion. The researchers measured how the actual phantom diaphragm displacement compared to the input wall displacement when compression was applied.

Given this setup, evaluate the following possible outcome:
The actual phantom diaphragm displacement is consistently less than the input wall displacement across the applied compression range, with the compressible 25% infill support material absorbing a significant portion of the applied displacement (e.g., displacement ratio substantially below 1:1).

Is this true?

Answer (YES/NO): YES